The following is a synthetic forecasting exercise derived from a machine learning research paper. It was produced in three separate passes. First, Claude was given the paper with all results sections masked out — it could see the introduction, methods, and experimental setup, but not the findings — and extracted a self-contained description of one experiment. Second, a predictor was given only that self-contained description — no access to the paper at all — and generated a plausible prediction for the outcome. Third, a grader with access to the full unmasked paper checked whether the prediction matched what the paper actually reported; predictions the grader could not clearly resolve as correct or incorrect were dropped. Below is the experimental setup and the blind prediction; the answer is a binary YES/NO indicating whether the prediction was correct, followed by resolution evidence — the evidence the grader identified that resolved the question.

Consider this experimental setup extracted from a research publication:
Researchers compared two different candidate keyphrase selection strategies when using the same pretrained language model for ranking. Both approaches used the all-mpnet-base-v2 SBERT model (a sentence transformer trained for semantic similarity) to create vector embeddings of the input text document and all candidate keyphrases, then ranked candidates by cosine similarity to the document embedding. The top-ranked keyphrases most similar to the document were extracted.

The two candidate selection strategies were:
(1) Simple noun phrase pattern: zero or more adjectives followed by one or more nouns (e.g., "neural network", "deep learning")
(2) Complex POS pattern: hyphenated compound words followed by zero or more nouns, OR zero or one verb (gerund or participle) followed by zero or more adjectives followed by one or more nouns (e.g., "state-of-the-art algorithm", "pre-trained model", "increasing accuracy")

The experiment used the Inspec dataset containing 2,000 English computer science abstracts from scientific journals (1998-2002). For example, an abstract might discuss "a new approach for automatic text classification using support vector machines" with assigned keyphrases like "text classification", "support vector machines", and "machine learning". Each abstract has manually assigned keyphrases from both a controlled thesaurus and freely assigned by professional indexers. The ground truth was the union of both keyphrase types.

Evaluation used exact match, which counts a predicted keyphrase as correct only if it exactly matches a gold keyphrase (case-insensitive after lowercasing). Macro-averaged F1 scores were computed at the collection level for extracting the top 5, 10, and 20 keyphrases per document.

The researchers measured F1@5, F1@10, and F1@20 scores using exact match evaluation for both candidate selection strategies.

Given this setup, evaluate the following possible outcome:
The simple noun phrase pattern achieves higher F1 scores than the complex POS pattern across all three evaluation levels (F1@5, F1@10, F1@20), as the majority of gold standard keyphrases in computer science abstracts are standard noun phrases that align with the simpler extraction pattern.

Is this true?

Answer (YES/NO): NO